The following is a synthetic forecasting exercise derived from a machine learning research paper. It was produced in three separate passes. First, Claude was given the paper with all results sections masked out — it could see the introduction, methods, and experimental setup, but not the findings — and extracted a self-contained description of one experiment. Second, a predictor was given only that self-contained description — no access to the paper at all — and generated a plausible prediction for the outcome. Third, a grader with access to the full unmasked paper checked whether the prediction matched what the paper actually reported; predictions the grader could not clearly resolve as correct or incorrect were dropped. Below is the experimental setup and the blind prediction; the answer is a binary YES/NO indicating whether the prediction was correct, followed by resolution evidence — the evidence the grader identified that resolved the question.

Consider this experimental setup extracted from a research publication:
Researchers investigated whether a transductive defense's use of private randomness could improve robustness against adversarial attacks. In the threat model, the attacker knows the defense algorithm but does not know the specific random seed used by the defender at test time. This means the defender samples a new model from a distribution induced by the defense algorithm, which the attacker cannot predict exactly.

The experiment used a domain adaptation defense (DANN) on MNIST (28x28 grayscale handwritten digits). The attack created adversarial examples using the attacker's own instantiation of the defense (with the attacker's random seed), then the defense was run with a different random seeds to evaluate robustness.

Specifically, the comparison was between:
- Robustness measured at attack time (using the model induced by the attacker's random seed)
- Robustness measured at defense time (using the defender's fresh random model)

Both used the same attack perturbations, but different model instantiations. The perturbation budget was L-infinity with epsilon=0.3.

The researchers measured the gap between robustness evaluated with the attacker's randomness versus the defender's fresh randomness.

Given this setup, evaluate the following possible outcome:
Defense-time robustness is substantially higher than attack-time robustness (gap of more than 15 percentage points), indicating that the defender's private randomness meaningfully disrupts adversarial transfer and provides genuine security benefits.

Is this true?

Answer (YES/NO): YES